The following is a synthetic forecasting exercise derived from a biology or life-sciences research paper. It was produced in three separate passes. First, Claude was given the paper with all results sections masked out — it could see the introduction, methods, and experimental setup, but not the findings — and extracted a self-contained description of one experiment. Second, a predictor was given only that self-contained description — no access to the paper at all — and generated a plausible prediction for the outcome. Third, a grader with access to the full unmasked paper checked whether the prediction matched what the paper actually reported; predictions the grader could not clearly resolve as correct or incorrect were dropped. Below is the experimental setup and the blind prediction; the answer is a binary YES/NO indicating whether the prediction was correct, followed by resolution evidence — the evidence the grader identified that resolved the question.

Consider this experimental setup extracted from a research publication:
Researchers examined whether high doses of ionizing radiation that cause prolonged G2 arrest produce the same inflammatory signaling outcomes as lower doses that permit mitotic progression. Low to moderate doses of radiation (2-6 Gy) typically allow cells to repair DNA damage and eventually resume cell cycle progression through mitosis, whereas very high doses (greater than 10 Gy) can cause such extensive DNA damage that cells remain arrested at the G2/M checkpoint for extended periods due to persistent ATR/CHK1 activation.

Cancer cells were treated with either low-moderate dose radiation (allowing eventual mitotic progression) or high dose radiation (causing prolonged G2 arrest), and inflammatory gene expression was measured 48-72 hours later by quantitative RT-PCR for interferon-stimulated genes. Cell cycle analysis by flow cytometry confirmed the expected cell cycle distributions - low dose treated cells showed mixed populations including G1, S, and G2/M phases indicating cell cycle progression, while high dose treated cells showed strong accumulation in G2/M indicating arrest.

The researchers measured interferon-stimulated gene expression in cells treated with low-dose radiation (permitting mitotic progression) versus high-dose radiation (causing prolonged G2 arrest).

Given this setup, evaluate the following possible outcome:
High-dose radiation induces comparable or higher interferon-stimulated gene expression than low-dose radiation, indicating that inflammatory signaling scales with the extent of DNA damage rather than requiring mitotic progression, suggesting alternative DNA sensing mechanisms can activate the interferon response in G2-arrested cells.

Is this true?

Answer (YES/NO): NO